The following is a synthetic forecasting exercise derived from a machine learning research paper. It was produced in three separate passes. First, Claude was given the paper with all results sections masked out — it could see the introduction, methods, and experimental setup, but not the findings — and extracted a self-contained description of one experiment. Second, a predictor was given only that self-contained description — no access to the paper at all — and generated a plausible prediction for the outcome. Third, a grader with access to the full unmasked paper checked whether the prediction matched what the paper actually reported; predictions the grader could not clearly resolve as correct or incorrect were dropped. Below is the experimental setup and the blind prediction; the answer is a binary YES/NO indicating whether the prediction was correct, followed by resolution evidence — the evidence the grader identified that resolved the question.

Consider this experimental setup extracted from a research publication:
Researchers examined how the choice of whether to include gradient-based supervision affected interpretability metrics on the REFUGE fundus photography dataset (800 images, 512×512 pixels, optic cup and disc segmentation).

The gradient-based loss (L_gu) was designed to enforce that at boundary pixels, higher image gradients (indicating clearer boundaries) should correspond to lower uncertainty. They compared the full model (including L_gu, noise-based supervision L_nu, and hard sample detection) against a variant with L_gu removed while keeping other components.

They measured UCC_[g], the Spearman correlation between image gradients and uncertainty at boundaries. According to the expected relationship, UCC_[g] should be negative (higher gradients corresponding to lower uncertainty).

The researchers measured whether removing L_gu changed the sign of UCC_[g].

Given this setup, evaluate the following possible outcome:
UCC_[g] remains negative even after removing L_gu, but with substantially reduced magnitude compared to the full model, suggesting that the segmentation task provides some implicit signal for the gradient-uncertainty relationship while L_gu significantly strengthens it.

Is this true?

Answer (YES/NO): NO